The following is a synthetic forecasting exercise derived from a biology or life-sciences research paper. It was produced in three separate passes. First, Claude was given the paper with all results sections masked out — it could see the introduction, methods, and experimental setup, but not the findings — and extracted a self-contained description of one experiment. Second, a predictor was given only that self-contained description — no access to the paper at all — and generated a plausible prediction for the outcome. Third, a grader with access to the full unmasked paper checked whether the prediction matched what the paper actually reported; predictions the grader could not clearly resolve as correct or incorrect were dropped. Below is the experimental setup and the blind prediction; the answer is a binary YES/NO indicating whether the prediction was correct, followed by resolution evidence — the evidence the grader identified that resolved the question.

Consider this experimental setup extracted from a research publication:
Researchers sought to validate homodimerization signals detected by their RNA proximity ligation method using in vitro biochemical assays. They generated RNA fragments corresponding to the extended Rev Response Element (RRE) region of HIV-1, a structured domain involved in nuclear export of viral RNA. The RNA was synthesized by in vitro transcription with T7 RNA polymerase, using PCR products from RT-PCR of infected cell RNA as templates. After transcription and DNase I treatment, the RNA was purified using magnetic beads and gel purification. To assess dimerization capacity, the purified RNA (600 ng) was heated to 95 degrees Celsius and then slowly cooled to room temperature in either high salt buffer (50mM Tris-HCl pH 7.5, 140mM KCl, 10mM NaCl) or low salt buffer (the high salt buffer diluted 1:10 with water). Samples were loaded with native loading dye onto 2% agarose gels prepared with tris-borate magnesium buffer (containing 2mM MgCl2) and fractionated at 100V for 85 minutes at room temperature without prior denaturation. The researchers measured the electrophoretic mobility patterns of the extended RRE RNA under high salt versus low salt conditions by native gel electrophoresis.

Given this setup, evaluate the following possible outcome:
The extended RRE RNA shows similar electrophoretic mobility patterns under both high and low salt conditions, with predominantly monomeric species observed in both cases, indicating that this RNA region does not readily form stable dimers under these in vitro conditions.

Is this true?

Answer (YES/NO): NO